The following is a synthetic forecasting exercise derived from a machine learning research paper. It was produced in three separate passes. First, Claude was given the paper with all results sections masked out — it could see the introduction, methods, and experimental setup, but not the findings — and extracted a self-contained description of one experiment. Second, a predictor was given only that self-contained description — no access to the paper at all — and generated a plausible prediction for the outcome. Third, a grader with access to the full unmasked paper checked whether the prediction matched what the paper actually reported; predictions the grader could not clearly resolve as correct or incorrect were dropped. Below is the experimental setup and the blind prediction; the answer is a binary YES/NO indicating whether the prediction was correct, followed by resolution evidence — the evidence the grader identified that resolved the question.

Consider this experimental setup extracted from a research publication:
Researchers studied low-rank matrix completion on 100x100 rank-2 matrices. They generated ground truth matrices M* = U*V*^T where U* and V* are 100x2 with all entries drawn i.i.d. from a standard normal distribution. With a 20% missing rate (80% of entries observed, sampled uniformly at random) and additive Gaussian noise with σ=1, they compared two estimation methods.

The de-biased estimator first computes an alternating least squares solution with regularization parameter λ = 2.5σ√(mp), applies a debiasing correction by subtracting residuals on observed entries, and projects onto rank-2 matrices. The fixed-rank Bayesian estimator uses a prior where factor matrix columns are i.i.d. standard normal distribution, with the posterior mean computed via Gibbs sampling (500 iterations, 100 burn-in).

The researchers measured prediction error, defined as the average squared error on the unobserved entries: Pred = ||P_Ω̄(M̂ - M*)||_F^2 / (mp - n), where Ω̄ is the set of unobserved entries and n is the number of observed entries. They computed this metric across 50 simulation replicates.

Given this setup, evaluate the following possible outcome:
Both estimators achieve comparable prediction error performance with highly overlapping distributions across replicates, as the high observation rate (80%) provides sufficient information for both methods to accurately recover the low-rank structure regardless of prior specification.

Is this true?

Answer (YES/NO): YES